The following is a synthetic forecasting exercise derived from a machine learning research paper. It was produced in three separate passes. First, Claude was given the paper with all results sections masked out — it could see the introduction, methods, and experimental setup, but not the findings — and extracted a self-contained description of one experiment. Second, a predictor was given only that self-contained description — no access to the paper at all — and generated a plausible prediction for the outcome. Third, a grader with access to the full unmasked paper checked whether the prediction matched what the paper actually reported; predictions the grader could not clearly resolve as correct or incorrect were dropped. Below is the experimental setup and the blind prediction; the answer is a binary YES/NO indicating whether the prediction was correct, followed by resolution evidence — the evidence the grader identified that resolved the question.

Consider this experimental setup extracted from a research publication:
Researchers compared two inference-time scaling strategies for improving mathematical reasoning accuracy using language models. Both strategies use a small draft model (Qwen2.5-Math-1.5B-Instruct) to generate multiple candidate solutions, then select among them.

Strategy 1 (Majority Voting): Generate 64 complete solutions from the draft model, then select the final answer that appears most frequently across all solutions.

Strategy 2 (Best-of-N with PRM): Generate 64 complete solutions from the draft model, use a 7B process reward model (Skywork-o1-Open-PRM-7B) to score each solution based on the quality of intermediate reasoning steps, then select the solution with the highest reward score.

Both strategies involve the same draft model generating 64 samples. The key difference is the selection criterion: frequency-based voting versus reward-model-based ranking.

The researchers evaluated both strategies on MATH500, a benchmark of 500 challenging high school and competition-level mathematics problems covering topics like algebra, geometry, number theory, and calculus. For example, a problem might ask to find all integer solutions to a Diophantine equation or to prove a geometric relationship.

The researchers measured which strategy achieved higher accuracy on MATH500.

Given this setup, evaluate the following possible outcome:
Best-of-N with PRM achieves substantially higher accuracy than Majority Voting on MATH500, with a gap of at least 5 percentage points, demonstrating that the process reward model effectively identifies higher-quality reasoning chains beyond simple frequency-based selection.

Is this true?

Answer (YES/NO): NO